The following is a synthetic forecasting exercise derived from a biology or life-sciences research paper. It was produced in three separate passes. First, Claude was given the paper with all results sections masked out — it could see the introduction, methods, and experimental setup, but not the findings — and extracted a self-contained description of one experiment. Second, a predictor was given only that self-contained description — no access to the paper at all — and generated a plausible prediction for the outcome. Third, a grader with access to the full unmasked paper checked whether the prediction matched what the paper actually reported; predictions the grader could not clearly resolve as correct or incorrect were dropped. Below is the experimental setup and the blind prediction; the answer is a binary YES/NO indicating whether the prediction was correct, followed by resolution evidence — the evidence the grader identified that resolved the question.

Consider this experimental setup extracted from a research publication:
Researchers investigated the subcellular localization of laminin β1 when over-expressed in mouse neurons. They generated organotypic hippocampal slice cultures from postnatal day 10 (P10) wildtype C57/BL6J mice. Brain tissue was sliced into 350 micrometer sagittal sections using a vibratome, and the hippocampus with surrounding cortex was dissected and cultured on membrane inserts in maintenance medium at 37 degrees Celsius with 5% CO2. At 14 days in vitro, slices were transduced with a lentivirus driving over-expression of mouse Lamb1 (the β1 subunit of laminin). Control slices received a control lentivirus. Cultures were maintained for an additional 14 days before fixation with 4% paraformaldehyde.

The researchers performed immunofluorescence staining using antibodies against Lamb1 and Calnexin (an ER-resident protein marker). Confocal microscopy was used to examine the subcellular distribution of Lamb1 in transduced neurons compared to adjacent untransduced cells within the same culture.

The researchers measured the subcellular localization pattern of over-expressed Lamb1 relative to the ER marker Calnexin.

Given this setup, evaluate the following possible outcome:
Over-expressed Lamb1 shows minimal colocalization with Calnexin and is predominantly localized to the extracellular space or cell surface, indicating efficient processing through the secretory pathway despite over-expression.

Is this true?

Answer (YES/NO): NO